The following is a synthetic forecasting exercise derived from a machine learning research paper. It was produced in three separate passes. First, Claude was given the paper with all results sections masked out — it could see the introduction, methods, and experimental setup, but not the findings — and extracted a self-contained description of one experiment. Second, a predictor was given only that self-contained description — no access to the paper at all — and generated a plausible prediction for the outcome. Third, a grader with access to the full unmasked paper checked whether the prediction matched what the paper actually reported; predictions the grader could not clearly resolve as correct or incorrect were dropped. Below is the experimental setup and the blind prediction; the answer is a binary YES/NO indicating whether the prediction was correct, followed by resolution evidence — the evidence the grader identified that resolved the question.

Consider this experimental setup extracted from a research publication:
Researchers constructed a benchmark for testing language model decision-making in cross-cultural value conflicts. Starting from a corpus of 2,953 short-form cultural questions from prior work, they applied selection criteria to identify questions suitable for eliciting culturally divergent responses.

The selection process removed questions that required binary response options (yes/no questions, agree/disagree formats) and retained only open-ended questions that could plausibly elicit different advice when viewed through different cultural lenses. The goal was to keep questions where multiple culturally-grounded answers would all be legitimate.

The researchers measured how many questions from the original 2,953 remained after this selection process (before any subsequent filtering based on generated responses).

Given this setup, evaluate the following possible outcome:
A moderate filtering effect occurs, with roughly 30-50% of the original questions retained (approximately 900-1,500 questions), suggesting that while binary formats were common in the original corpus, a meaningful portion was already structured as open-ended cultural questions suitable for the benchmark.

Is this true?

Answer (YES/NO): NO